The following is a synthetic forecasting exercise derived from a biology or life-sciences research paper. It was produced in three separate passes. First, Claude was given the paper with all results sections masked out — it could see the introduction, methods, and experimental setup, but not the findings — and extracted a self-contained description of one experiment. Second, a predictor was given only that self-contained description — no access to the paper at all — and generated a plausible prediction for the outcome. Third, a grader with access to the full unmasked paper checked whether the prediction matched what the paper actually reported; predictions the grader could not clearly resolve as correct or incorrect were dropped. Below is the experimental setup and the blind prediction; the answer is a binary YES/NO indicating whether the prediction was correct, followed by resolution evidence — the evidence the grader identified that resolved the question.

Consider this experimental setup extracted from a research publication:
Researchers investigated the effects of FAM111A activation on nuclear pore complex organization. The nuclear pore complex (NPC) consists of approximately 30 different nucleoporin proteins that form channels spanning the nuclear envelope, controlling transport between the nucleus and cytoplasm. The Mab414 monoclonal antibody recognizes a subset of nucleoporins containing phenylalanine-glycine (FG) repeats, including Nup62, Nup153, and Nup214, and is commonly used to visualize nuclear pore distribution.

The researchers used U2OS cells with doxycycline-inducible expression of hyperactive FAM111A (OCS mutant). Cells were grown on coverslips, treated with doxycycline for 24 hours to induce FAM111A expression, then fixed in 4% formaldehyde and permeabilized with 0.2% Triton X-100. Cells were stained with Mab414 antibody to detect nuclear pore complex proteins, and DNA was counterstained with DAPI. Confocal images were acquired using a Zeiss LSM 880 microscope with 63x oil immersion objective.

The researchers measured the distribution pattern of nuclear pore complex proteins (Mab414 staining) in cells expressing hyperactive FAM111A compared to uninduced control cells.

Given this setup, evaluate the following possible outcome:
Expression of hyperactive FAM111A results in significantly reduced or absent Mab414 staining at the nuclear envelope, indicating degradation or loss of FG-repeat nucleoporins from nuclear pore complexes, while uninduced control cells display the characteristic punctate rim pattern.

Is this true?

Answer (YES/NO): NO